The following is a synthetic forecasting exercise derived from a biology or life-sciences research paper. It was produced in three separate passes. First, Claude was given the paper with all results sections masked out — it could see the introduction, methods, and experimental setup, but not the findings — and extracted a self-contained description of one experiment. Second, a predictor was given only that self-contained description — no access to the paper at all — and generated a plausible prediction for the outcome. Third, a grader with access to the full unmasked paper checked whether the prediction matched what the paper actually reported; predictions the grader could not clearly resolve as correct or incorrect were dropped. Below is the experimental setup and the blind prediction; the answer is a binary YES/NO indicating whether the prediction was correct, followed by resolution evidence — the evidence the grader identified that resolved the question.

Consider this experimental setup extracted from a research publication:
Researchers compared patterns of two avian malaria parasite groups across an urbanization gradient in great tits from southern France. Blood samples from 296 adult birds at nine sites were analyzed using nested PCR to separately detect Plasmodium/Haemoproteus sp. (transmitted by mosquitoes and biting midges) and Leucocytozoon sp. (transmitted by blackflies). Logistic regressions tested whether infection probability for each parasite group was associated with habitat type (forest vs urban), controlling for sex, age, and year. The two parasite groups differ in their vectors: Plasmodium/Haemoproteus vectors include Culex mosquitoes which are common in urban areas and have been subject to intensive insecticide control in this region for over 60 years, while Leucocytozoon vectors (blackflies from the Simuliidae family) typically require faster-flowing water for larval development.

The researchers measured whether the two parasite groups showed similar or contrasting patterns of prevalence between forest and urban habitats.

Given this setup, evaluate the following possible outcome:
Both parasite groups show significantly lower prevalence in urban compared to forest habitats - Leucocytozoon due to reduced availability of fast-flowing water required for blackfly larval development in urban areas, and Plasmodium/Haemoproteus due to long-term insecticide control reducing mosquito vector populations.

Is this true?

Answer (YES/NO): NO